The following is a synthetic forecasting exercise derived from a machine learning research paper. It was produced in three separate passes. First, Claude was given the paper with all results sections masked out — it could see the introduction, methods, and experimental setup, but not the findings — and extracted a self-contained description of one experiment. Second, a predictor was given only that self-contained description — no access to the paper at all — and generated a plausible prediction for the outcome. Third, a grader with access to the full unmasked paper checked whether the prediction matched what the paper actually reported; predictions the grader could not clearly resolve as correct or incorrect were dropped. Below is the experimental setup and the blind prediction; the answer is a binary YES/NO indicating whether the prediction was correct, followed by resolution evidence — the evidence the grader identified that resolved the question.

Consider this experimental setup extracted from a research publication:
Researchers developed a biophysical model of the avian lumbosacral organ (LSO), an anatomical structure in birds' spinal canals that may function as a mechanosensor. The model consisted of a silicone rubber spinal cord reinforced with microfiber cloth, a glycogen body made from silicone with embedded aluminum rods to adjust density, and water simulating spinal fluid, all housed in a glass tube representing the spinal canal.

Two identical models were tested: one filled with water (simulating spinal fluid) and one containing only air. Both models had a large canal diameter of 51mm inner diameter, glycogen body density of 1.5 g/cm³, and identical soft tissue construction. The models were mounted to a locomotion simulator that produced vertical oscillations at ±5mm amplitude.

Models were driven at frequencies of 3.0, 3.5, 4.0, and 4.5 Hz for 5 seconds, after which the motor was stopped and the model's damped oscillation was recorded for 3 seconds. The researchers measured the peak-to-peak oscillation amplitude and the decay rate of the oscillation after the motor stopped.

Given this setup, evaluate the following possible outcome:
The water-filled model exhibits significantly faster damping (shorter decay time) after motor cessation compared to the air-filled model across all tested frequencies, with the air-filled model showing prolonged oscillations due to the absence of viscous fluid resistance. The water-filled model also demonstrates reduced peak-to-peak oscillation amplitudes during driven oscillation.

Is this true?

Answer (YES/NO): NO